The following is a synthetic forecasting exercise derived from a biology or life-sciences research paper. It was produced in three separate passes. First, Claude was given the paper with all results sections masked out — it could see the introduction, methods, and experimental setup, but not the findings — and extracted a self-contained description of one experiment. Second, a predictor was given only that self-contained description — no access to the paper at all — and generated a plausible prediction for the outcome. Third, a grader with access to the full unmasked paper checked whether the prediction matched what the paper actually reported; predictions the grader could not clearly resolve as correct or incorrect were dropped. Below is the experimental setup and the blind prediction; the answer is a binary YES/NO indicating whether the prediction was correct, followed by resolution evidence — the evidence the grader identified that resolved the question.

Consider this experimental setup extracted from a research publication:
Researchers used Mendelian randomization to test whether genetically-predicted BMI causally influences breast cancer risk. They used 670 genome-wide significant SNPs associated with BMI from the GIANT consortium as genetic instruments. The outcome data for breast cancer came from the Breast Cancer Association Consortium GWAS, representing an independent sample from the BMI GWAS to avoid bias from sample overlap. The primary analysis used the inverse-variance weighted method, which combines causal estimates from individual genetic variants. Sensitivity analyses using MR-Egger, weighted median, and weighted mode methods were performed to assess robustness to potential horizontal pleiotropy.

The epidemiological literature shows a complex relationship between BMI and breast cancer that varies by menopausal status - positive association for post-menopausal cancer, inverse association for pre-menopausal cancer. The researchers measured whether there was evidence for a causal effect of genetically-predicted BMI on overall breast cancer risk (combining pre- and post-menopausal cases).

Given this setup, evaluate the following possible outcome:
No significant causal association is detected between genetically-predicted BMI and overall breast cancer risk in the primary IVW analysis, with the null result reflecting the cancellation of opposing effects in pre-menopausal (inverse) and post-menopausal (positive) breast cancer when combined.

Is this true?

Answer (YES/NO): NO